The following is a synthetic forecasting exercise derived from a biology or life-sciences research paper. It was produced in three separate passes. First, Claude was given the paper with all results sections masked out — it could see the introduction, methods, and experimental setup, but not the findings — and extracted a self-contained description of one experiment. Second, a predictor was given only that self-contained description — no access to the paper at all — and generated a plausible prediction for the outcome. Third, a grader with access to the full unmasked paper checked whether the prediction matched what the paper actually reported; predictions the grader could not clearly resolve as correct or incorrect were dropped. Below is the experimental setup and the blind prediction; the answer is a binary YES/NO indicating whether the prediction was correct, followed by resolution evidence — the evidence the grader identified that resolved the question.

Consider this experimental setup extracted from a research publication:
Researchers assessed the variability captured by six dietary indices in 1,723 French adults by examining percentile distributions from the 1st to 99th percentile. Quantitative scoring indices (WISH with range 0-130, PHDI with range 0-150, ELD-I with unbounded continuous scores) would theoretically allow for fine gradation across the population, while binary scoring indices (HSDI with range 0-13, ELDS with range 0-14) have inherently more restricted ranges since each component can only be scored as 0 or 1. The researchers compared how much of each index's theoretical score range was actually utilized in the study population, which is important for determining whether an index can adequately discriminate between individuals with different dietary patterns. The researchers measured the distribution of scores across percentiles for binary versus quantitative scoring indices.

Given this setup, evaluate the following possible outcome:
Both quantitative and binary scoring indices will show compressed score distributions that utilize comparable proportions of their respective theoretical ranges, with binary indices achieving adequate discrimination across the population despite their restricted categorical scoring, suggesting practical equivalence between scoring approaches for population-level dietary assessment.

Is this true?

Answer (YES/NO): NO